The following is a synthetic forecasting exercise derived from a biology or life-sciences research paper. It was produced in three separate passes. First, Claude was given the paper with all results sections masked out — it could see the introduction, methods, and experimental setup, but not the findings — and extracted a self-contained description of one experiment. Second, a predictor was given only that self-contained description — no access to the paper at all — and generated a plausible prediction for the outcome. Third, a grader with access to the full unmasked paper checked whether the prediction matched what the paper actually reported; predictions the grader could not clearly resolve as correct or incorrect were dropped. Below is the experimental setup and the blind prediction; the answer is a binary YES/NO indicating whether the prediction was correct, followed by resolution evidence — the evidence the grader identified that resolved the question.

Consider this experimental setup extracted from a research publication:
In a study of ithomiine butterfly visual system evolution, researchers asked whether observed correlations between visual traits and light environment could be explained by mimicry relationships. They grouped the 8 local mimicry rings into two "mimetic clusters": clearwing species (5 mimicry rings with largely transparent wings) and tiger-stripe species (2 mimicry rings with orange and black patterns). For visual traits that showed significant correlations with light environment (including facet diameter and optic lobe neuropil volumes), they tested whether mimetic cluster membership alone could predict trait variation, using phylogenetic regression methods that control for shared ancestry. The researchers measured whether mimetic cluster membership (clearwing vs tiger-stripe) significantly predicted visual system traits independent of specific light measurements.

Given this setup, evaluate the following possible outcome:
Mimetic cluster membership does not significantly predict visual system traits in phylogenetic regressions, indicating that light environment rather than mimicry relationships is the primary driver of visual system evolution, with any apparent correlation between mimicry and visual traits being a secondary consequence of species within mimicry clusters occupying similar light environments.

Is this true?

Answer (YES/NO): NO